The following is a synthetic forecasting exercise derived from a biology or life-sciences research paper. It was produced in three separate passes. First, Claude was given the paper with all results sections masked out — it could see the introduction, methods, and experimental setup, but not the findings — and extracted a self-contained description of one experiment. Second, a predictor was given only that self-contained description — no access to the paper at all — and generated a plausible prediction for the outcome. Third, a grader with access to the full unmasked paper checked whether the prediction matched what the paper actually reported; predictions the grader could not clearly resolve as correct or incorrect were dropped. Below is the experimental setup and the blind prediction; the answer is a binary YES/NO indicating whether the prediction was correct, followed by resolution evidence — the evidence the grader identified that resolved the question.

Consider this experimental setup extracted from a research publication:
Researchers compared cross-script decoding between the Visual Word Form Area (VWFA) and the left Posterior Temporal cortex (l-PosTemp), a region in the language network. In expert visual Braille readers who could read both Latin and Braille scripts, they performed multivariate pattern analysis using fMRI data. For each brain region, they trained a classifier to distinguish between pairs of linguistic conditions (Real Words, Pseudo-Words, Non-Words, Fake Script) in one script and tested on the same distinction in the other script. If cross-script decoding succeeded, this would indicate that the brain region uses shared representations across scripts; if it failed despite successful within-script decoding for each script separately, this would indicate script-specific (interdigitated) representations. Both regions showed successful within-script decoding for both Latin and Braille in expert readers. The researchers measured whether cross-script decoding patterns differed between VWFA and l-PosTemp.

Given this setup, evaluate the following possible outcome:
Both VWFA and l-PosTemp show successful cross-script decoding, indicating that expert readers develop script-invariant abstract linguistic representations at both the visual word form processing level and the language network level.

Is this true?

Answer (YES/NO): NO